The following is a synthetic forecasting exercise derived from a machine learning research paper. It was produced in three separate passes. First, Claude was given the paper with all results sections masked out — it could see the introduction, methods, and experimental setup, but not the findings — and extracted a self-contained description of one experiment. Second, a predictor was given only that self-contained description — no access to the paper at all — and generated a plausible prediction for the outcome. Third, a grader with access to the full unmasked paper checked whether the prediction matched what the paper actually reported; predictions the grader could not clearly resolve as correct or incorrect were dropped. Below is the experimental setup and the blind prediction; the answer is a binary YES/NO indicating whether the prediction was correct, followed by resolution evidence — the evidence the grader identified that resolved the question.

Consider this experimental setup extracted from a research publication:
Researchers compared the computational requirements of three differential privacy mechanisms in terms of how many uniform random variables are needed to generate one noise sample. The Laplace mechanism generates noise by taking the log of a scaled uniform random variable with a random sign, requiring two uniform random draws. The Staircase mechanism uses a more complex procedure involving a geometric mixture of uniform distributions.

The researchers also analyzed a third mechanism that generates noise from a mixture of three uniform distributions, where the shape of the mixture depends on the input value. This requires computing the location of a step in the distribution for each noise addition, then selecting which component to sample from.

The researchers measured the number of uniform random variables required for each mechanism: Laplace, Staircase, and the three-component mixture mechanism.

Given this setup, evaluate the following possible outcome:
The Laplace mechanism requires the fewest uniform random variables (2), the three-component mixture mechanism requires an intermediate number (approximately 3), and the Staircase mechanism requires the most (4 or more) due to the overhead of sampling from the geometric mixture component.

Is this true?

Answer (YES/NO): NO